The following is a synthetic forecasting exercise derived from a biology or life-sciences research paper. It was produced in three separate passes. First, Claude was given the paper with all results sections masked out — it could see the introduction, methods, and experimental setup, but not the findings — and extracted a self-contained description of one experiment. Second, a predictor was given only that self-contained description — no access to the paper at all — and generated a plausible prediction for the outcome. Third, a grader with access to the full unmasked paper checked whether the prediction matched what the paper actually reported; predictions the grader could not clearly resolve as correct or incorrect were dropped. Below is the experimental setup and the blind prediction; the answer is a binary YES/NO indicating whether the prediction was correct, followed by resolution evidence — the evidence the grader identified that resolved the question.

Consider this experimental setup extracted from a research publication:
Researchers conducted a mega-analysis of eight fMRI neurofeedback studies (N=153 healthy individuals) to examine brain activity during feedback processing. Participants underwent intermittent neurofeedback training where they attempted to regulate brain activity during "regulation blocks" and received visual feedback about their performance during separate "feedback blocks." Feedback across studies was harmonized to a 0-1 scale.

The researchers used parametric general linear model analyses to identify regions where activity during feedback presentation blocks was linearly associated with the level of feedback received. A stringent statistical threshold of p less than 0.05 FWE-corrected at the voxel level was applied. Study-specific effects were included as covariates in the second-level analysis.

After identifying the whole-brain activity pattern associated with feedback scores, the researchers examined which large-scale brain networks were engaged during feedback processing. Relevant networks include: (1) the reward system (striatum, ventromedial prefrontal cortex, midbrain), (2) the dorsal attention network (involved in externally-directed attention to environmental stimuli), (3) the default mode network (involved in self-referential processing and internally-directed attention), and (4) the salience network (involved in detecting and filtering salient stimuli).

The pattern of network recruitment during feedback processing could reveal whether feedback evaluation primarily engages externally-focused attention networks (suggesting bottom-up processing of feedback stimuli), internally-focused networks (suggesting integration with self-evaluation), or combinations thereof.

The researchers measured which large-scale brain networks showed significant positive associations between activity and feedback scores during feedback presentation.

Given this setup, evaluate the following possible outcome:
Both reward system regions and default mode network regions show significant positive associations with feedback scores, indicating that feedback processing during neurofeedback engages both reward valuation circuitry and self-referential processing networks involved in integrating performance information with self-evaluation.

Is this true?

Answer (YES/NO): YES